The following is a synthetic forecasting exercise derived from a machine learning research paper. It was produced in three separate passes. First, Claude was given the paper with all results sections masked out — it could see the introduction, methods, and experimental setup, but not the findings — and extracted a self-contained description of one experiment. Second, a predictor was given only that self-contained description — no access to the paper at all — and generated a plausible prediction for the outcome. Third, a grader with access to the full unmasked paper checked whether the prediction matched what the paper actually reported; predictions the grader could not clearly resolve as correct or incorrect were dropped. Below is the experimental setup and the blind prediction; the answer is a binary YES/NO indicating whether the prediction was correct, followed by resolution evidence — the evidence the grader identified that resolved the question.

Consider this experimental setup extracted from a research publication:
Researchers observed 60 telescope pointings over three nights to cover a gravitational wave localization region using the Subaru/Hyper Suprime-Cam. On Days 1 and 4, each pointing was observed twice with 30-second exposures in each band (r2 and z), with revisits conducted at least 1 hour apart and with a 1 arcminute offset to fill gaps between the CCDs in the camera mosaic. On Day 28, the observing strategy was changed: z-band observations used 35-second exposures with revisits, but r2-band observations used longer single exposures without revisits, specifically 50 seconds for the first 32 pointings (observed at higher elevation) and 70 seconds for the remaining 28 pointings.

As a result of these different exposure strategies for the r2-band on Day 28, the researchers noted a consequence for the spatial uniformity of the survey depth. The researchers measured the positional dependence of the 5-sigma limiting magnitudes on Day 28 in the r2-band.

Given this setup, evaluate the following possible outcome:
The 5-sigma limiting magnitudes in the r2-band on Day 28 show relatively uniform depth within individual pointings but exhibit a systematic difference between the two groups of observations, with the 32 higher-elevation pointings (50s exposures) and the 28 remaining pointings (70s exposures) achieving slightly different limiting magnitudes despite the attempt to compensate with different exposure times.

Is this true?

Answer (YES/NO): NO